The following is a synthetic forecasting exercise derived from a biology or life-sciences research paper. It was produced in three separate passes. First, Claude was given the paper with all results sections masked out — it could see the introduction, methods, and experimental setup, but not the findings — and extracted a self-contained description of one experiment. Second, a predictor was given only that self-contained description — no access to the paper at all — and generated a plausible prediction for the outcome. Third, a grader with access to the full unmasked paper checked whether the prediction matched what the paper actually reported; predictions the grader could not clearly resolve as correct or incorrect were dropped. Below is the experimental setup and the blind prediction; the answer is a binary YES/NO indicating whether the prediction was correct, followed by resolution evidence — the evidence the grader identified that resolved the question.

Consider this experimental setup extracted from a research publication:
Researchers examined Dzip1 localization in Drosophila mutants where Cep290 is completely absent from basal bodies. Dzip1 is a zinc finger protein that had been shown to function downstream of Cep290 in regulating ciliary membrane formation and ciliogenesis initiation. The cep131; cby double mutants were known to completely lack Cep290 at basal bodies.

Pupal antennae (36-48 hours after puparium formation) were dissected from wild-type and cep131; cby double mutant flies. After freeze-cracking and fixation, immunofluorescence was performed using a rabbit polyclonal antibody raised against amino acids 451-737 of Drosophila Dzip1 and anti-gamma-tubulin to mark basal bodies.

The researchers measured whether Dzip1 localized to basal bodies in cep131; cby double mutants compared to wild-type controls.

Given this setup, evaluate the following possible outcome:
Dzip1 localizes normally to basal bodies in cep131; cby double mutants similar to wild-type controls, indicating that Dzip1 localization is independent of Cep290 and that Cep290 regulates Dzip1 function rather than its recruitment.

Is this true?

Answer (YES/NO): NO